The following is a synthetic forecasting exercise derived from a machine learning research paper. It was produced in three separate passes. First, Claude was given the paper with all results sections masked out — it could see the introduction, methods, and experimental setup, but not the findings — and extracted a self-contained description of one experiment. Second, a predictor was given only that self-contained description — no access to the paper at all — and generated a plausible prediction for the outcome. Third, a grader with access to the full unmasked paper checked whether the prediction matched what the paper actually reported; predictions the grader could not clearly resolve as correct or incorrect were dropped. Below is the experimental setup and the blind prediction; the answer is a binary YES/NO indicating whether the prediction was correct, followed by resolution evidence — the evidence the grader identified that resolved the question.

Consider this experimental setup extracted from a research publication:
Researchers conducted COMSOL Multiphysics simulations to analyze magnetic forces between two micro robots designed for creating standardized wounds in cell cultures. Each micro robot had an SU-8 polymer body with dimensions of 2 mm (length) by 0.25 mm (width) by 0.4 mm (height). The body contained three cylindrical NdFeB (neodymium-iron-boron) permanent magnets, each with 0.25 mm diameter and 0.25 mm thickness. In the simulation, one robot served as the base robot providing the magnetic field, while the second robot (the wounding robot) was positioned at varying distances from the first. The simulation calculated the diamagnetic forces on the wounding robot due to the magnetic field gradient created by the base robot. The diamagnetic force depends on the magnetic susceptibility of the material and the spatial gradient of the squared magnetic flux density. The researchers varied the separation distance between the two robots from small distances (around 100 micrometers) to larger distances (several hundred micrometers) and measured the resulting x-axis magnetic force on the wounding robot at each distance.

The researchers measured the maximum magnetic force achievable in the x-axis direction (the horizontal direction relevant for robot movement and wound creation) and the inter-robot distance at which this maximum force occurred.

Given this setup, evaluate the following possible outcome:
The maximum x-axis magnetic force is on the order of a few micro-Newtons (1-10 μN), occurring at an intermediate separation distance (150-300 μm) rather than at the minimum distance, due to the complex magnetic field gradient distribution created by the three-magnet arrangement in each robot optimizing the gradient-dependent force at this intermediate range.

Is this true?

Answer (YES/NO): NO